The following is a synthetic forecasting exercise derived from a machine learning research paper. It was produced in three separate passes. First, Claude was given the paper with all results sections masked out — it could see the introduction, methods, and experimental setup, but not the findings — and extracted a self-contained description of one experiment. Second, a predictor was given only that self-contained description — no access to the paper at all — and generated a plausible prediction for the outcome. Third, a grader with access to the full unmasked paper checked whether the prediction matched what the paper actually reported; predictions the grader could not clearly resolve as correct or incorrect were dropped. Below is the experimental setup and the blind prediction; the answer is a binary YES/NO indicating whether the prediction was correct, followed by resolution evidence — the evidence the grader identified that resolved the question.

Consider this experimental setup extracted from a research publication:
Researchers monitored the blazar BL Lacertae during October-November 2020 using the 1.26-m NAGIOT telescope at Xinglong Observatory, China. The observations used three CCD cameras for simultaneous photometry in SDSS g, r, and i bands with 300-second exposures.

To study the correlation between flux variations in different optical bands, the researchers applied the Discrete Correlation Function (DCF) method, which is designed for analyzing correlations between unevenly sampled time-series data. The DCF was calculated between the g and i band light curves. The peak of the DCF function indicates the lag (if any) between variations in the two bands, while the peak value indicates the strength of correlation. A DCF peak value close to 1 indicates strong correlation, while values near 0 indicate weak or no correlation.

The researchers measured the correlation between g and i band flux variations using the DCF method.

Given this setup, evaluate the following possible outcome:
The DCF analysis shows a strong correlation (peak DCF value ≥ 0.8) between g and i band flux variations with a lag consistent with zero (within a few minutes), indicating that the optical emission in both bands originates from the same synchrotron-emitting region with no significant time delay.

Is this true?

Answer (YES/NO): YES